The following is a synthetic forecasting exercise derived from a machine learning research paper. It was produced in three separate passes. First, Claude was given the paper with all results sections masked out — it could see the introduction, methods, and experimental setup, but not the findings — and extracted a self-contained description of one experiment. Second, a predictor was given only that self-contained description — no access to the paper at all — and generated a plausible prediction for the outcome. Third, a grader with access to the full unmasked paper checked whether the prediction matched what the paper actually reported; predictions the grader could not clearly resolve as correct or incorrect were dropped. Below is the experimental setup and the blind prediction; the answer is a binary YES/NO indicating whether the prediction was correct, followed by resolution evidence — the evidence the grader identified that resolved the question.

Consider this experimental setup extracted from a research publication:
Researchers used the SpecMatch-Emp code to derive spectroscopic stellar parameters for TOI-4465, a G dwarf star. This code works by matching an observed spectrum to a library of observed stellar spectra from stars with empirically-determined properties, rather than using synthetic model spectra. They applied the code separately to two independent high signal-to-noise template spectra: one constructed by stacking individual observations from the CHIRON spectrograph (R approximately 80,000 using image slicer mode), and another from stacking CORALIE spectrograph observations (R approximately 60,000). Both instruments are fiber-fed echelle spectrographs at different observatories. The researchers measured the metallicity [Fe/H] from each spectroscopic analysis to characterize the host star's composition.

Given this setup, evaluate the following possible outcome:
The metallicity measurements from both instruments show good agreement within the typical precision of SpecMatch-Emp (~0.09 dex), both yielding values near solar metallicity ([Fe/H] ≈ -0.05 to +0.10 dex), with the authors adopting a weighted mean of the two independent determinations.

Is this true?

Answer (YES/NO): NO